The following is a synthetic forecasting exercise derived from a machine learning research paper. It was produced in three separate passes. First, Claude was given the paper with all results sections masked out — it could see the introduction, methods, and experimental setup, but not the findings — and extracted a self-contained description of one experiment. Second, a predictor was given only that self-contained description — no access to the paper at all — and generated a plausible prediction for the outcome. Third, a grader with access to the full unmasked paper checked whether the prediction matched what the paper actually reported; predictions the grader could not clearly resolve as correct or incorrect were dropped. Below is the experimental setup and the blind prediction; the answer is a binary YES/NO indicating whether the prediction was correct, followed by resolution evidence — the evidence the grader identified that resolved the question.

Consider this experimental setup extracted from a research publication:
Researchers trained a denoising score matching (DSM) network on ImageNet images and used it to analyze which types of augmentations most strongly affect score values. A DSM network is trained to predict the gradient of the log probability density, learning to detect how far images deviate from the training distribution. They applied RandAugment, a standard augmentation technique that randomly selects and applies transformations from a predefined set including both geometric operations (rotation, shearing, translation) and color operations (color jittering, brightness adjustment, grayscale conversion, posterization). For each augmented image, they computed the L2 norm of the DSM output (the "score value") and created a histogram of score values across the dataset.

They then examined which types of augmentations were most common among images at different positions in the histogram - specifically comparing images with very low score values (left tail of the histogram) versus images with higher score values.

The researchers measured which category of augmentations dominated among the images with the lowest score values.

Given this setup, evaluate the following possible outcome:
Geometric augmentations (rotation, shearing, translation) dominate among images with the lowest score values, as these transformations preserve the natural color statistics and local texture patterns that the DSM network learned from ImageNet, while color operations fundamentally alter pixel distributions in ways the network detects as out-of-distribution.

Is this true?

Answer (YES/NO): NO